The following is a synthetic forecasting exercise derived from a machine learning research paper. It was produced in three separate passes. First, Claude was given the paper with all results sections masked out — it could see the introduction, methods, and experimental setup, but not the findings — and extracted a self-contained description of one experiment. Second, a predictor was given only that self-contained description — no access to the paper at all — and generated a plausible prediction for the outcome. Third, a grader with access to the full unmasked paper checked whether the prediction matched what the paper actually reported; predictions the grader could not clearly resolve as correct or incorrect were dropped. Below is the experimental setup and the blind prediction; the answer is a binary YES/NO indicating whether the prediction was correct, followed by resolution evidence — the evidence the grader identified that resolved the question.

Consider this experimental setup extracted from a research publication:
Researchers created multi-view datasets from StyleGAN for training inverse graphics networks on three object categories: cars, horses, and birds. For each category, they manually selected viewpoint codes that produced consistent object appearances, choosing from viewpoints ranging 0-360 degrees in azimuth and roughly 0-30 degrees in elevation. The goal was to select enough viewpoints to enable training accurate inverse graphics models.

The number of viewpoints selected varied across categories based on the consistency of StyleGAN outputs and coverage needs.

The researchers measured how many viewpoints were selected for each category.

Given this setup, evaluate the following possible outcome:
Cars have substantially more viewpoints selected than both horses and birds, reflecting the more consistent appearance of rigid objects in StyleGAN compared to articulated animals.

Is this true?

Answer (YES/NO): YES